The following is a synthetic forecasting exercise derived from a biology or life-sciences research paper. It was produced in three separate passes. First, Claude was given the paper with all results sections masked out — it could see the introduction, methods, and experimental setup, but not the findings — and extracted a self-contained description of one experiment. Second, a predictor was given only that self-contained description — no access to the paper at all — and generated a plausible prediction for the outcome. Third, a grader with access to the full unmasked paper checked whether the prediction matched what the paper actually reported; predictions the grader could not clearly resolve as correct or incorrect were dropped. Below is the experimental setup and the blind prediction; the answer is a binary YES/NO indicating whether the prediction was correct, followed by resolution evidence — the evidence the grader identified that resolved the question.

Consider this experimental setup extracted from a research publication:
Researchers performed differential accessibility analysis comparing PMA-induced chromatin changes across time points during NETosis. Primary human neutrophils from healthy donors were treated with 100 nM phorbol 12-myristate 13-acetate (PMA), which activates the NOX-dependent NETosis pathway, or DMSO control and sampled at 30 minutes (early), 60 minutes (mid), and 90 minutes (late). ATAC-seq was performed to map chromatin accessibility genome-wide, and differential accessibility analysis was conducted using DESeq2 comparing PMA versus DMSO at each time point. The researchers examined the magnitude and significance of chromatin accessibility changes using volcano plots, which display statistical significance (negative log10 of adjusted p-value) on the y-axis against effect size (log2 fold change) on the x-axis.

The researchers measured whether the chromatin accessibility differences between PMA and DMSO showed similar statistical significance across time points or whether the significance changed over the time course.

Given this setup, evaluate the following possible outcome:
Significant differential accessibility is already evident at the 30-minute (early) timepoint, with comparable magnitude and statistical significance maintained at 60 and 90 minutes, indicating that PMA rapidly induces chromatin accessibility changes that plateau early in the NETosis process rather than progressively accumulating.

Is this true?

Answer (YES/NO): NO